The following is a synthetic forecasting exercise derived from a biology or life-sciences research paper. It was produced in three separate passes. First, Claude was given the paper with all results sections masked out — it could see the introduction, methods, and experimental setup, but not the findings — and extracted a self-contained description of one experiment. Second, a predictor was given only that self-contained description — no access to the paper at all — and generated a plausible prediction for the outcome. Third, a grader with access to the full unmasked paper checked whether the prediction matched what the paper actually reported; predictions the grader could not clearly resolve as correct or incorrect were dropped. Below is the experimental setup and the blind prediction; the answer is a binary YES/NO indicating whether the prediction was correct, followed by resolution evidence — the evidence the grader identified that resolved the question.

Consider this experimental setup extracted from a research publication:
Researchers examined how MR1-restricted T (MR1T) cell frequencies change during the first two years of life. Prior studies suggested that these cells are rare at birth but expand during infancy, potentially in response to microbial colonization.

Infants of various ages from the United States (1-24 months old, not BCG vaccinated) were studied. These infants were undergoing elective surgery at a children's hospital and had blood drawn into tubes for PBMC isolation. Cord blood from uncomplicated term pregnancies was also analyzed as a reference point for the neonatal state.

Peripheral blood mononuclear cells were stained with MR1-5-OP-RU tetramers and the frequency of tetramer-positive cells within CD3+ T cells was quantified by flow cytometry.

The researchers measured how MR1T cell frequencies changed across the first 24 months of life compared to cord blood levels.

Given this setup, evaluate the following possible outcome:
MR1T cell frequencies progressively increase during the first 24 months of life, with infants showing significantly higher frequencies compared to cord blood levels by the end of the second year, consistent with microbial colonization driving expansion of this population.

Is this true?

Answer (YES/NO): YES